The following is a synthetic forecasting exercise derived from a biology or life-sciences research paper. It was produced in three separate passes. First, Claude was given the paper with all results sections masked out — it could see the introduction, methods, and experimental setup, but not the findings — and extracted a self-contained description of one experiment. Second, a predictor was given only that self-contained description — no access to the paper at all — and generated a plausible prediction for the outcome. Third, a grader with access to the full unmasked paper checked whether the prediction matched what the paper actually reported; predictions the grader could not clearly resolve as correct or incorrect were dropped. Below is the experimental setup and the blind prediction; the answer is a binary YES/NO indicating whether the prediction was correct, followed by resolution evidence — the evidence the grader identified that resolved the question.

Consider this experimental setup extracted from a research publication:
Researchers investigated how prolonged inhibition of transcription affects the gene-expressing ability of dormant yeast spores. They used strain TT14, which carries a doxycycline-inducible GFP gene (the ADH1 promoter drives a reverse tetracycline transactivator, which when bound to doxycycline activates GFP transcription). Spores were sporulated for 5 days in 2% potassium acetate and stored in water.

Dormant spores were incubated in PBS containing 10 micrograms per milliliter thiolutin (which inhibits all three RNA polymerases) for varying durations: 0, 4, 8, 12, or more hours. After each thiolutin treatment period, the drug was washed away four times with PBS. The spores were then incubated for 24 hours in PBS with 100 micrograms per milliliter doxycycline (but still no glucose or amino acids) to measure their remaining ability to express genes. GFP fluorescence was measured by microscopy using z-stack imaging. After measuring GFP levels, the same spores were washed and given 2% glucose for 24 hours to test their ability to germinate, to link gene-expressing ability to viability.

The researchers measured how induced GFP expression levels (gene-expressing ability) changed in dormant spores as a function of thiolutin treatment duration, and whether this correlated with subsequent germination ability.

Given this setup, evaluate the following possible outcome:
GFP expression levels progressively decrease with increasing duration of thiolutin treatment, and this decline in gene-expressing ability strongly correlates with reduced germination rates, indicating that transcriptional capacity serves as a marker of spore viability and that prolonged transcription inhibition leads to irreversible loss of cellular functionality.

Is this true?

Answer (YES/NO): YES